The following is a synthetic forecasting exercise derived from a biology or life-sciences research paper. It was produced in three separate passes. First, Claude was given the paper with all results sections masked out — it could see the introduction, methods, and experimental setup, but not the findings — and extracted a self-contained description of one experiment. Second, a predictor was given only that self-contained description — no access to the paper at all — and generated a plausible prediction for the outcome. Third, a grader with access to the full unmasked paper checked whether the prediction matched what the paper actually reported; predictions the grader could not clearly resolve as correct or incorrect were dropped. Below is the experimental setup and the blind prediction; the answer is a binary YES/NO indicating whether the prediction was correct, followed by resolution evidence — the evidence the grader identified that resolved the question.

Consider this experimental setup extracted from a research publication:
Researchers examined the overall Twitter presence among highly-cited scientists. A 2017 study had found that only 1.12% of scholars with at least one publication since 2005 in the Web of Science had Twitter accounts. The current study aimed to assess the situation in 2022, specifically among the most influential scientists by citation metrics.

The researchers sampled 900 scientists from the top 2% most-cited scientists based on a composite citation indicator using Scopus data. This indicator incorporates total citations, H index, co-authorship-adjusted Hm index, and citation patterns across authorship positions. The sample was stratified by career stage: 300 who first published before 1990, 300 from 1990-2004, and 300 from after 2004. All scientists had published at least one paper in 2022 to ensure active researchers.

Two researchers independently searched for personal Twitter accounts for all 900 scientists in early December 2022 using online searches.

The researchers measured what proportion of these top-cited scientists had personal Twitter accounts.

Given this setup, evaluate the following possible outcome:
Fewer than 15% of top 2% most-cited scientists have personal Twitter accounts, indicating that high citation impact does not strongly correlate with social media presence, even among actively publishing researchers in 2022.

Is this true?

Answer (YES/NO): NO